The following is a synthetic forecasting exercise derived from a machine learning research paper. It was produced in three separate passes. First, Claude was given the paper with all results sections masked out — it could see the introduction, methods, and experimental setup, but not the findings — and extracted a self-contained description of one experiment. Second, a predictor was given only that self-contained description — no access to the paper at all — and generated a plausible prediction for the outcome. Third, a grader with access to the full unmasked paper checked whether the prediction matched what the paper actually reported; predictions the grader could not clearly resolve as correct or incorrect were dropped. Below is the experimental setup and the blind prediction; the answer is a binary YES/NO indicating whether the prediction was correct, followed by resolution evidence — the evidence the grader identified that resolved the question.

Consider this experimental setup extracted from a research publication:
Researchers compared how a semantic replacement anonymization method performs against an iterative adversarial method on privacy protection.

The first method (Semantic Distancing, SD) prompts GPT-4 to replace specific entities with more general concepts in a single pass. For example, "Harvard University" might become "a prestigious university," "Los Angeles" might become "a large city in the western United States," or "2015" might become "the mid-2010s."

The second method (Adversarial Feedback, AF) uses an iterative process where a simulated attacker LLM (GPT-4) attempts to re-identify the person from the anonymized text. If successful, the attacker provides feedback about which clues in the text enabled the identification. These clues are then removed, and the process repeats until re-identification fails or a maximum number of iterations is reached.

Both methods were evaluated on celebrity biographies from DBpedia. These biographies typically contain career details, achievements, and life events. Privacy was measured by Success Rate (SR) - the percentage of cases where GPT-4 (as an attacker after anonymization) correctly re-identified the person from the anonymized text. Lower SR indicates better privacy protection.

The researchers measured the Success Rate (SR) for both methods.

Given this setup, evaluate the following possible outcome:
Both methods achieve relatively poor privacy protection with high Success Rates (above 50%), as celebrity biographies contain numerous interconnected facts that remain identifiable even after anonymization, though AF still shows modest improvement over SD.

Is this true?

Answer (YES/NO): NO